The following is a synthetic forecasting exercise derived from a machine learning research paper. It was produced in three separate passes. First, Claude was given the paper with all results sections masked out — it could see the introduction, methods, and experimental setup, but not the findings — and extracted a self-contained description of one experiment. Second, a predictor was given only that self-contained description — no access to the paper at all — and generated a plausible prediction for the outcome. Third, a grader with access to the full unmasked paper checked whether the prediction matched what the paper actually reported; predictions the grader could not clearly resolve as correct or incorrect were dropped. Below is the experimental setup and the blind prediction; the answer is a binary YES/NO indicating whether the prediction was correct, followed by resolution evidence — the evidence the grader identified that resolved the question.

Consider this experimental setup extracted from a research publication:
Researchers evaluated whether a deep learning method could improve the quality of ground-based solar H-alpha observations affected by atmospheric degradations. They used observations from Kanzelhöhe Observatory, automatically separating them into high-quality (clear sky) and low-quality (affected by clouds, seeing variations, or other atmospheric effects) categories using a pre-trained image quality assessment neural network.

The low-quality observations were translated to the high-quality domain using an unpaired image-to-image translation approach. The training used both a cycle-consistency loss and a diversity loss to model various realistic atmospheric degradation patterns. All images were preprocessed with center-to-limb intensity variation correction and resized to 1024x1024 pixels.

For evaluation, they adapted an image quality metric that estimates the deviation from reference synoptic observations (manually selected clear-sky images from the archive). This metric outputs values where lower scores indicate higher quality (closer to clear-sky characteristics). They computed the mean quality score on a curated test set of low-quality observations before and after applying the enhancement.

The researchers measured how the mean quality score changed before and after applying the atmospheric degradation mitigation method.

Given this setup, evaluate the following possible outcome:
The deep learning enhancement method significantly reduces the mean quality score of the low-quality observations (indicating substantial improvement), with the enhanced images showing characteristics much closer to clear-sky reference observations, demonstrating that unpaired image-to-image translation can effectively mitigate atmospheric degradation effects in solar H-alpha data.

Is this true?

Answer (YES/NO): YES